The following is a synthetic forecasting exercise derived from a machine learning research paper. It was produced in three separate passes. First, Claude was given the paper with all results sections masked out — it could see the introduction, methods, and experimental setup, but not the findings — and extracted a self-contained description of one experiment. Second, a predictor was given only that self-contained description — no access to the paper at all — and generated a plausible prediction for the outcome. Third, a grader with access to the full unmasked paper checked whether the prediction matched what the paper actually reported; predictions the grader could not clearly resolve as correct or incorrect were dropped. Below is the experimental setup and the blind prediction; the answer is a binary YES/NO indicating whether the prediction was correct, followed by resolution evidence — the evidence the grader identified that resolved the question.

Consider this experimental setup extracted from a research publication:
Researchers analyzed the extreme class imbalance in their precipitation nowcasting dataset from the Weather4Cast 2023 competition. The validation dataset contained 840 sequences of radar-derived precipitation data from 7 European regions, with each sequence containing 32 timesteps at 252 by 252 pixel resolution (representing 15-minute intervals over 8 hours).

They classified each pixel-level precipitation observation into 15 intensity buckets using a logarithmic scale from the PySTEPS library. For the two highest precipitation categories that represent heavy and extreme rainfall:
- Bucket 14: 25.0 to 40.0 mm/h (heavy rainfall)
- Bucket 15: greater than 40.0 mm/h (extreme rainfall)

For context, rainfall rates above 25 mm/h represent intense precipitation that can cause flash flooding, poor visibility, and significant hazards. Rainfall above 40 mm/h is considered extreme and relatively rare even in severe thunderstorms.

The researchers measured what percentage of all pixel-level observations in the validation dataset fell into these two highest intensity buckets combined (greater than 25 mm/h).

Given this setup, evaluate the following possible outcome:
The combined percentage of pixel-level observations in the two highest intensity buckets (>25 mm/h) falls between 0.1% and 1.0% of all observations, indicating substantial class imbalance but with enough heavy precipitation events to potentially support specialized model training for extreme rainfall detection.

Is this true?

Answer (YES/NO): NO